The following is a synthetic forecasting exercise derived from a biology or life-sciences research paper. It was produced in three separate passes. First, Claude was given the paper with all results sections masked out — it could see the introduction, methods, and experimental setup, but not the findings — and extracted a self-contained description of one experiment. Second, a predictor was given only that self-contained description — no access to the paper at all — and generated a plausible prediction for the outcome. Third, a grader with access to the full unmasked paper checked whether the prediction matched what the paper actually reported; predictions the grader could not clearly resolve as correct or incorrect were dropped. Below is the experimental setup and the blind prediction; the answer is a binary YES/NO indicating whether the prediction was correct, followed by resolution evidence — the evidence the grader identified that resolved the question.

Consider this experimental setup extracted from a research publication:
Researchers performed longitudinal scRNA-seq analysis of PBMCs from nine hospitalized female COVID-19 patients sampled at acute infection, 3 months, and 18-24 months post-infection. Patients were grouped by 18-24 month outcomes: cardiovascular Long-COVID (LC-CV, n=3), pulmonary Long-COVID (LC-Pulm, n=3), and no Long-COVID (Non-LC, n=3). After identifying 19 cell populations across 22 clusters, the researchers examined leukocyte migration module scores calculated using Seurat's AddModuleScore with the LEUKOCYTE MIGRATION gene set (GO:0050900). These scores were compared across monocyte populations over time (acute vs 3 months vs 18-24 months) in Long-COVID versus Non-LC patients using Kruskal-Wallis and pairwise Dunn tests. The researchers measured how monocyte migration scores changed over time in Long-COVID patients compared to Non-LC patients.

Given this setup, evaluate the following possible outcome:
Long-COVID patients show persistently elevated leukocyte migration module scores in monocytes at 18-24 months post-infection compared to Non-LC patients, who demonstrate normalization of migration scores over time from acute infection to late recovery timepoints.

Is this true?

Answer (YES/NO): NO